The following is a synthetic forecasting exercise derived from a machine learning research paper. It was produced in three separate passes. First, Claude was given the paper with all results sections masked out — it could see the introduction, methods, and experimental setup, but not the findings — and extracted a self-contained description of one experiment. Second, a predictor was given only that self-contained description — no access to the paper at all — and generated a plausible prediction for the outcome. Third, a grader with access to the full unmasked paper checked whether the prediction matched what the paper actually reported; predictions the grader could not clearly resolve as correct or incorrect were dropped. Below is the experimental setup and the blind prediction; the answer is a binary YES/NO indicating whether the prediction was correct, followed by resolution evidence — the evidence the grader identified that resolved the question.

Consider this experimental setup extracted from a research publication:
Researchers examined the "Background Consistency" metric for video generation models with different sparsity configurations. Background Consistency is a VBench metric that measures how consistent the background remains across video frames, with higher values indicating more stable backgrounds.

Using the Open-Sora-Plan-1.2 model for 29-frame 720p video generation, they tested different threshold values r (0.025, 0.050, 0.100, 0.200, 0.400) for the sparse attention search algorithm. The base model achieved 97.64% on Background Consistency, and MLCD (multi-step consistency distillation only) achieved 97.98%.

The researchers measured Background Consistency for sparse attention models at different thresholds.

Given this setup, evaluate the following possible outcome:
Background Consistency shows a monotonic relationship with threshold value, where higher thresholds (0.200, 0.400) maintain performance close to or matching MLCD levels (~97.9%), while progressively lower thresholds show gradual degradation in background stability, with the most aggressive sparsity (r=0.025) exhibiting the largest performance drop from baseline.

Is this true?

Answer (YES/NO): NO